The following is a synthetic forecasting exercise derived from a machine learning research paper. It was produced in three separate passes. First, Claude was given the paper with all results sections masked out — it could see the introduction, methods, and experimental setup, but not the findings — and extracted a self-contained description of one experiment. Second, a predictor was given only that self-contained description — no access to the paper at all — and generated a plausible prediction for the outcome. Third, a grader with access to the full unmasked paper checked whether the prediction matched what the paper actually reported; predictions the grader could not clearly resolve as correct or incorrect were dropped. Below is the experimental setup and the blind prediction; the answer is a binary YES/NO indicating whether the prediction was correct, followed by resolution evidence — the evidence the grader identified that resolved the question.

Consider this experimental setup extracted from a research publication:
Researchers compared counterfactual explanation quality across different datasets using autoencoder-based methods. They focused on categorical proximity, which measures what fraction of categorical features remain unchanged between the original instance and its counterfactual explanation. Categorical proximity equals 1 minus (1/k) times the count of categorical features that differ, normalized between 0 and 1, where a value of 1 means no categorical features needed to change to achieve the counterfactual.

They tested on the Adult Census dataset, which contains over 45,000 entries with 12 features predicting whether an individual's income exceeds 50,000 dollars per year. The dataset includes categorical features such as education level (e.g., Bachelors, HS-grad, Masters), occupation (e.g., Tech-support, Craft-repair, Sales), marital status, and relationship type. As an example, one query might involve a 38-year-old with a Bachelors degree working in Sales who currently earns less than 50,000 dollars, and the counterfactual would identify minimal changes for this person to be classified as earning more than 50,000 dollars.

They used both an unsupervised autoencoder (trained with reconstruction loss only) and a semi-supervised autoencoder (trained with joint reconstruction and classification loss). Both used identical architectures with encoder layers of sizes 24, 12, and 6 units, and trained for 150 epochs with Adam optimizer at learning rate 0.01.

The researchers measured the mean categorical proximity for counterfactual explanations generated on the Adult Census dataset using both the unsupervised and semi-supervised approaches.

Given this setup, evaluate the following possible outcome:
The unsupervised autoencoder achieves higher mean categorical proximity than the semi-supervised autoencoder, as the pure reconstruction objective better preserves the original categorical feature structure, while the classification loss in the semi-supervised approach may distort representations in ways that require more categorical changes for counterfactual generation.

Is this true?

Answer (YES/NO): NO